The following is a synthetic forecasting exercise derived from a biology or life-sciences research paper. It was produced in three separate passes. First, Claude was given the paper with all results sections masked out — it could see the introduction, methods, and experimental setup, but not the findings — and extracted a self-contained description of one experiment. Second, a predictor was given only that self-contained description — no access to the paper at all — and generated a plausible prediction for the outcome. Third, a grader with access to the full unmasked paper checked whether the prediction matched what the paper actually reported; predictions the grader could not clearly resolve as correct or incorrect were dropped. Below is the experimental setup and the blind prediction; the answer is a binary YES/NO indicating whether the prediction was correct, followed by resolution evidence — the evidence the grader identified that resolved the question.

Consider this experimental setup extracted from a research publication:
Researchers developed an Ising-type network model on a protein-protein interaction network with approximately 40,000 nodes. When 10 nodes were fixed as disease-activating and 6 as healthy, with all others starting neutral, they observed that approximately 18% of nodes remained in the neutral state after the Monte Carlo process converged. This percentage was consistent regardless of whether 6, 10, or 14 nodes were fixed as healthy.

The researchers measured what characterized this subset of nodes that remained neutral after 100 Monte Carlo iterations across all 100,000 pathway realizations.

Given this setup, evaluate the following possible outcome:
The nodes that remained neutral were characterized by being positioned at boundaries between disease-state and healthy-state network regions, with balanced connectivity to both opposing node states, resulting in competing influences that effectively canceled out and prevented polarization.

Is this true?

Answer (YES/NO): NO